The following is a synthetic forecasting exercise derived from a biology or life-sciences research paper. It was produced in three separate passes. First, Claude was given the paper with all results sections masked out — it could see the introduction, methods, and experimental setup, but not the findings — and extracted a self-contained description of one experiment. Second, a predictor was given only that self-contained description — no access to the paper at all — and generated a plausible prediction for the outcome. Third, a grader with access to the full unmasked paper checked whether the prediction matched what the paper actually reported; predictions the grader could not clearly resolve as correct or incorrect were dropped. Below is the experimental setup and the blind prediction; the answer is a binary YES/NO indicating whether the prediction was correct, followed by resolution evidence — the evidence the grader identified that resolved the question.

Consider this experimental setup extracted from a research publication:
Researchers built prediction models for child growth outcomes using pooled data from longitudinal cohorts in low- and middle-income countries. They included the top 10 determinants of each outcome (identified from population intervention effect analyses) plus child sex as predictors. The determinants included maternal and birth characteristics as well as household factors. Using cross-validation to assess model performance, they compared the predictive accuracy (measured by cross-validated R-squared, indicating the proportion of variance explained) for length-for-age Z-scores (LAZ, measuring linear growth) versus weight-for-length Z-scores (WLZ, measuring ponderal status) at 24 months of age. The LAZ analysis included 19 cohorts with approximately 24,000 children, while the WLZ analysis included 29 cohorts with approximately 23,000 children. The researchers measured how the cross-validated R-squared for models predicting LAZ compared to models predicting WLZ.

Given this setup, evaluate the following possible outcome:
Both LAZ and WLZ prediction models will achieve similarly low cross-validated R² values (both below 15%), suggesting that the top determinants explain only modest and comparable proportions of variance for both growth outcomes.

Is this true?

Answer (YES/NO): NO